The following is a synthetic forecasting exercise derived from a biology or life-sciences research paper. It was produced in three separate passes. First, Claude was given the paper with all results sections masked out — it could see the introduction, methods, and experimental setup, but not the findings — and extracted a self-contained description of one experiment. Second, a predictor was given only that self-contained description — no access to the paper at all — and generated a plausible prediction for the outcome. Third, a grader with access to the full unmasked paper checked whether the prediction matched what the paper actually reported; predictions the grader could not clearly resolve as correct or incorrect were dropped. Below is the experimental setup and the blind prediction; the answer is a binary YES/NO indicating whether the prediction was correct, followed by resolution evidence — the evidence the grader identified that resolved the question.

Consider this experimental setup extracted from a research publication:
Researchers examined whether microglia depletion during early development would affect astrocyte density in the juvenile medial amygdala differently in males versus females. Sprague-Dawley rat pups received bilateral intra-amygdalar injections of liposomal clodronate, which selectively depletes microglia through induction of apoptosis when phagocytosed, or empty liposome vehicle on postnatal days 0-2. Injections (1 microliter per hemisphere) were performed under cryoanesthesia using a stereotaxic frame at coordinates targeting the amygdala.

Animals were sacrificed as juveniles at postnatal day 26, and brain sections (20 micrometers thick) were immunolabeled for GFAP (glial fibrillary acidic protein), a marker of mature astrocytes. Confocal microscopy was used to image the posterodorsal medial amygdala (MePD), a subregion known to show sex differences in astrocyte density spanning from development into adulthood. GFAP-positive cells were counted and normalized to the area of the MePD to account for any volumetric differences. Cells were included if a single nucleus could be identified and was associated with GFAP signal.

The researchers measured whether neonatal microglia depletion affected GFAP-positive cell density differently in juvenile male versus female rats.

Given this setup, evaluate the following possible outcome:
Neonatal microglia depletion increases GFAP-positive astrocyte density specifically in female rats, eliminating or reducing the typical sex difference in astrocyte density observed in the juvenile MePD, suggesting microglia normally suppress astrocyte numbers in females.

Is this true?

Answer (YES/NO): NO